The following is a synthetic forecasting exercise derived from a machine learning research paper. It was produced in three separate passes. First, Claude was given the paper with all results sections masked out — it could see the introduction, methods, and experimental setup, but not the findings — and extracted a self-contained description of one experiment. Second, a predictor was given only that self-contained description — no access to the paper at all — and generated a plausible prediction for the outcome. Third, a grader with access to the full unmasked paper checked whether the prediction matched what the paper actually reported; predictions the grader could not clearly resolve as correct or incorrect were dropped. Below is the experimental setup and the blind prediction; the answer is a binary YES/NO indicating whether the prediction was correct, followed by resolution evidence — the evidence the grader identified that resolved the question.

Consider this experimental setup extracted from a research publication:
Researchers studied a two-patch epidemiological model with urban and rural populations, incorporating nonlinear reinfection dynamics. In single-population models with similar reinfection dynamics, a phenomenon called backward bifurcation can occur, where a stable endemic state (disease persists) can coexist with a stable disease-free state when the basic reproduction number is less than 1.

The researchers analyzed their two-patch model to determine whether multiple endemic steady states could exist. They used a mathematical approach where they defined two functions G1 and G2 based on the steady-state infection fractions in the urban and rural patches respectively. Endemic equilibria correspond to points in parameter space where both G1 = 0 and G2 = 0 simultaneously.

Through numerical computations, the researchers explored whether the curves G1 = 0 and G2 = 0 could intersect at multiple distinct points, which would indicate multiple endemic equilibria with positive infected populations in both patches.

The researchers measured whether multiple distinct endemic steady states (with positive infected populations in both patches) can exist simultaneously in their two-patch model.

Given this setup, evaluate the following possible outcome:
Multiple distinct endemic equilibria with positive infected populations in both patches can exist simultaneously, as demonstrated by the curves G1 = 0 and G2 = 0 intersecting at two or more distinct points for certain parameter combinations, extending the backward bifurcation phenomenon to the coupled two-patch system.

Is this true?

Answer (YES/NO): YES